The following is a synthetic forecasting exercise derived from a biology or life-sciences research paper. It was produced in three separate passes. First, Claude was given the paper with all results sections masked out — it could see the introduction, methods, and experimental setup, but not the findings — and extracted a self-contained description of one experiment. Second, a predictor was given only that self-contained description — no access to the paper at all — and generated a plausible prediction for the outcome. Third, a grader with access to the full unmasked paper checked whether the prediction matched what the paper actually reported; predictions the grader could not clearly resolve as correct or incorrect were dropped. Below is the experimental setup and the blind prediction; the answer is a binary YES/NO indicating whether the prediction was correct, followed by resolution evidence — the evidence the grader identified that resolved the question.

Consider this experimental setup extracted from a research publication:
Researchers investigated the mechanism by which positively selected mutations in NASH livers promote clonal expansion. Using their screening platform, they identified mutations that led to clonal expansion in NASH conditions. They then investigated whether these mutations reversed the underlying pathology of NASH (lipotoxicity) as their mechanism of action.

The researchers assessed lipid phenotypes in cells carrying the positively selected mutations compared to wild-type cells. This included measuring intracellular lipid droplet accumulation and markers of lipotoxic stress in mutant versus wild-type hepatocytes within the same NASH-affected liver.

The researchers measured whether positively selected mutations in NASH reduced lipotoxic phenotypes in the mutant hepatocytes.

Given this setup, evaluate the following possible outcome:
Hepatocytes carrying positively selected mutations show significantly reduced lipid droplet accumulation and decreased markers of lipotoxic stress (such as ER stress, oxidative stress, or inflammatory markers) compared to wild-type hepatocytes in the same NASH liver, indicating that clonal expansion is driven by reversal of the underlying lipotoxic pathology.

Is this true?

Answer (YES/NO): YES